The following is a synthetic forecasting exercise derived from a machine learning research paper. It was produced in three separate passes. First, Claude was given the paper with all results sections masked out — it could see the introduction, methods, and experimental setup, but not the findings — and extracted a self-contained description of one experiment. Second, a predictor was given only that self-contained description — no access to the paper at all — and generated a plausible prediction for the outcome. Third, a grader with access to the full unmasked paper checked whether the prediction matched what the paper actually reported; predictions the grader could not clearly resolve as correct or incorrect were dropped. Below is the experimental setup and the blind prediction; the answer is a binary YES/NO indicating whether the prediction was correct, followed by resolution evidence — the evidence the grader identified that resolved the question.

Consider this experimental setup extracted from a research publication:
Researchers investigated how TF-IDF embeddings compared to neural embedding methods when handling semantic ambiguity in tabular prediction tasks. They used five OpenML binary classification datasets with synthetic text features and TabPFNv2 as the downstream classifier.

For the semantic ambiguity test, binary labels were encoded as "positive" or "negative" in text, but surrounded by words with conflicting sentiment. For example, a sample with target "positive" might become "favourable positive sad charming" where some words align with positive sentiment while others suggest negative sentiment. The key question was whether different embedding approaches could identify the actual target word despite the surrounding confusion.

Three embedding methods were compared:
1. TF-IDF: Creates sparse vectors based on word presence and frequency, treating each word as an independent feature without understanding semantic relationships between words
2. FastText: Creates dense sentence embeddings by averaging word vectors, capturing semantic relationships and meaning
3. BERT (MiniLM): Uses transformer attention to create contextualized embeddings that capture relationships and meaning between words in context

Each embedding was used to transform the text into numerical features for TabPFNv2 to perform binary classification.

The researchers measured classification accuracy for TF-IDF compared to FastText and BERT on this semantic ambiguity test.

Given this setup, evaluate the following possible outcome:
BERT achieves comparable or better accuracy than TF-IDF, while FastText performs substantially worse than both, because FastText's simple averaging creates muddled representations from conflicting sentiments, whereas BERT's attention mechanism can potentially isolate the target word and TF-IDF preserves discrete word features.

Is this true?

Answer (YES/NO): NO